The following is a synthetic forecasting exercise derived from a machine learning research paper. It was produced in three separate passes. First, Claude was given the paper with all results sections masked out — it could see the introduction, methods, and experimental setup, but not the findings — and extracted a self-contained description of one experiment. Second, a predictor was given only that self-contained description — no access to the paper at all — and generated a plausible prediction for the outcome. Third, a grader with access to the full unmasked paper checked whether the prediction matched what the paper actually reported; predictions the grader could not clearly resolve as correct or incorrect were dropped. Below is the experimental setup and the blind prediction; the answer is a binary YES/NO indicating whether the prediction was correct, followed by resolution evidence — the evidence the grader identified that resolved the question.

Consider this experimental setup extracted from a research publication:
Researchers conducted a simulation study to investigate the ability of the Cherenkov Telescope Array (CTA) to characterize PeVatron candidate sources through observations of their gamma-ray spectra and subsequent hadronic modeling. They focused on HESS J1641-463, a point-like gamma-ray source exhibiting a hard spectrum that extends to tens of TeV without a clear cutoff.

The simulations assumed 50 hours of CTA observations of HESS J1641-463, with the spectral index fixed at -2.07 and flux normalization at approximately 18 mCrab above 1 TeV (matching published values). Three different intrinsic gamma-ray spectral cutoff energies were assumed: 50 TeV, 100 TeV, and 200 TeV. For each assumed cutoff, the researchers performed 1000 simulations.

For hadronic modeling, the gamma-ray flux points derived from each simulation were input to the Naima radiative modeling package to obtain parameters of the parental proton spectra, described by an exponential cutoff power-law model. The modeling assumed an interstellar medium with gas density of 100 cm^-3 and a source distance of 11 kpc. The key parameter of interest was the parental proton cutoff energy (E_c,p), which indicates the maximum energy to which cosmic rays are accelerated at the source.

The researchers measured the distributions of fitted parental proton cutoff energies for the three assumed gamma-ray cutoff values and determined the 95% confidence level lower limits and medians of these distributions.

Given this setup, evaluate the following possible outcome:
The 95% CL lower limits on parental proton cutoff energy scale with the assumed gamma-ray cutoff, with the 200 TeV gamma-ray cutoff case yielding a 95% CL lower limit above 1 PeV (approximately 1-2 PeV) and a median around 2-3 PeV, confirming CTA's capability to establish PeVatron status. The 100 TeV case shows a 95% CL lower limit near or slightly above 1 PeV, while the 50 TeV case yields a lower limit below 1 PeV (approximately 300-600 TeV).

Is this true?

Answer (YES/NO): NO